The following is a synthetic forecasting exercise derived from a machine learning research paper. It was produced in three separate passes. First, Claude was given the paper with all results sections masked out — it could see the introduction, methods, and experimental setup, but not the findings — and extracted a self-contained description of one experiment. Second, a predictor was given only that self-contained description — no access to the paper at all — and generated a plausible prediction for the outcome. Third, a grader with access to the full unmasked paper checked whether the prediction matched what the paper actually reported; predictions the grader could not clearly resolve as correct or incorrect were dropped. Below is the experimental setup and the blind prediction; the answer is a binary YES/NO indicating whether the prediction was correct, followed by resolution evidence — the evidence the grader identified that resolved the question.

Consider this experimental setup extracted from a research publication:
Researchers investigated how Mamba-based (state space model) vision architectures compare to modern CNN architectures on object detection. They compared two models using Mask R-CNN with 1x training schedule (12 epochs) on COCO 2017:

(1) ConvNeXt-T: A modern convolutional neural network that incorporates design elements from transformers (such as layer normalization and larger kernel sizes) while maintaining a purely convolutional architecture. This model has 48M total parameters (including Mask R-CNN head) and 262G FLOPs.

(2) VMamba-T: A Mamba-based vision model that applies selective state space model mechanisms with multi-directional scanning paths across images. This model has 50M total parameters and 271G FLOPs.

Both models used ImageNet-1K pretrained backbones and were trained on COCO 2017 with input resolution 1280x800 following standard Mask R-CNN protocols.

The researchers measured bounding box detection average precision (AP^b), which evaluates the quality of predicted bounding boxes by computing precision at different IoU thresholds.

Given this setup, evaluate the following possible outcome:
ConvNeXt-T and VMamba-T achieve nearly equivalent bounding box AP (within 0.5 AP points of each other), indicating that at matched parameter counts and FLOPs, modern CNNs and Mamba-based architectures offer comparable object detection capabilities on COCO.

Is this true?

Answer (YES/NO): NO